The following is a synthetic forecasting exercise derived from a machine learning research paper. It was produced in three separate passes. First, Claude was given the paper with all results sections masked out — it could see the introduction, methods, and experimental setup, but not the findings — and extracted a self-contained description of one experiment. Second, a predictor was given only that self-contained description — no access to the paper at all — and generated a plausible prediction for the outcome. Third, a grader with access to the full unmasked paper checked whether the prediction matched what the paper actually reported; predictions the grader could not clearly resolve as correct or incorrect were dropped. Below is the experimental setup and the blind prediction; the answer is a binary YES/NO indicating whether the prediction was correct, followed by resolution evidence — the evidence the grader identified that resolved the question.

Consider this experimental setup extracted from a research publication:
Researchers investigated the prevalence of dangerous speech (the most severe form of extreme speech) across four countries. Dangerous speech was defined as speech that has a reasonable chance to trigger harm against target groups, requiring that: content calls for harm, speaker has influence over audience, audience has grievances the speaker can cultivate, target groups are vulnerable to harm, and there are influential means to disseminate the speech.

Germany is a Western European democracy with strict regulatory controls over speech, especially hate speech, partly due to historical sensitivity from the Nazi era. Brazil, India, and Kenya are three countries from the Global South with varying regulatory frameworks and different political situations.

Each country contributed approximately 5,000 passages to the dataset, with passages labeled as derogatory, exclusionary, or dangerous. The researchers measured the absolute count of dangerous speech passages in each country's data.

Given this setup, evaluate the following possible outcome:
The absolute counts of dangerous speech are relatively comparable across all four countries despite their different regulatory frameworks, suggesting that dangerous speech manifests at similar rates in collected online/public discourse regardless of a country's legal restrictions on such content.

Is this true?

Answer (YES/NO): NO